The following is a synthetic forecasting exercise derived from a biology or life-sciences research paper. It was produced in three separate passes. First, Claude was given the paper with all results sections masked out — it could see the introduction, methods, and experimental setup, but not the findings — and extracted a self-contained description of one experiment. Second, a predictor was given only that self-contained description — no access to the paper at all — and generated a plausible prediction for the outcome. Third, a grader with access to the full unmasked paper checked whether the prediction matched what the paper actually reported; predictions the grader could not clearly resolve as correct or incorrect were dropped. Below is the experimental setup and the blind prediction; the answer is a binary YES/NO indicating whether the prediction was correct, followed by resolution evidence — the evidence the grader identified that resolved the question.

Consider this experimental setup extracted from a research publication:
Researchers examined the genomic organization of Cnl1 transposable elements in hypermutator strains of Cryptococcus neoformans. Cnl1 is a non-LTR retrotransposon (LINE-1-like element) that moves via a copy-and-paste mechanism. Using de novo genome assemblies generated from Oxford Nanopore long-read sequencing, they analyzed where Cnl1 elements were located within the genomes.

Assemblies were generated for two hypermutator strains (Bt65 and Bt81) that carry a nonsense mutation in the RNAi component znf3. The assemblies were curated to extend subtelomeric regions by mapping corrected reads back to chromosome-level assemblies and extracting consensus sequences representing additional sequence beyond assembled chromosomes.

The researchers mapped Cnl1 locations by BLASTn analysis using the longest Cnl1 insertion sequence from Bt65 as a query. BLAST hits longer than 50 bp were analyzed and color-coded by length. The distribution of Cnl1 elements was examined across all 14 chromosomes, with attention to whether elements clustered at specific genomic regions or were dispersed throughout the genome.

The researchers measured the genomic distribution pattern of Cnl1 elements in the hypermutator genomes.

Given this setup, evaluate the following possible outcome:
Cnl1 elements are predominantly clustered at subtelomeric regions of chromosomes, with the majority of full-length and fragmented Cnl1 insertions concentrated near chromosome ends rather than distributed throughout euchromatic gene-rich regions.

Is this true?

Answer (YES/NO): YES